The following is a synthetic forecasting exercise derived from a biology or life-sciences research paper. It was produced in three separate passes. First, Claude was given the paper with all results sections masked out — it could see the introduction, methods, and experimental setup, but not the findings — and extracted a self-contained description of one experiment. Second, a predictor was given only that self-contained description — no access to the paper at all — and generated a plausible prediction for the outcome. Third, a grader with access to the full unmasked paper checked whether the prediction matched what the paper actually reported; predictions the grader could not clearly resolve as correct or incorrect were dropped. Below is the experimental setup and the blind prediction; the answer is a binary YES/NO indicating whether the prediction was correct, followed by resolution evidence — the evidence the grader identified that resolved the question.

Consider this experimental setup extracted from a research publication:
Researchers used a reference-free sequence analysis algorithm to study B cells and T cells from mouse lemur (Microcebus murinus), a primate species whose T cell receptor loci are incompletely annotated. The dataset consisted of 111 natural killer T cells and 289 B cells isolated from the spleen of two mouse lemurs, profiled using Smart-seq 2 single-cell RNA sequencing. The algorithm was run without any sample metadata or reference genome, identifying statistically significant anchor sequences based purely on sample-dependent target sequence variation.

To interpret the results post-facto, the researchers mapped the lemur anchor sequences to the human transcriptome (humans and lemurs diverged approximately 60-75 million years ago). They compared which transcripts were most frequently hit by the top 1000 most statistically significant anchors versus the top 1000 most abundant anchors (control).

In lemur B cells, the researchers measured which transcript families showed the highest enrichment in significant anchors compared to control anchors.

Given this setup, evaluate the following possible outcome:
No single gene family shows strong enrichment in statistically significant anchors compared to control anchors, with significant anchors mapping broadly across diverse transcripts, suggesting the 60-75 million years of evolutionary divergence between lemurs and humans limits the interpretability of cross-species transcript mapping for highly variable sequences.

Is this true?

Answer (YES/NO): NO